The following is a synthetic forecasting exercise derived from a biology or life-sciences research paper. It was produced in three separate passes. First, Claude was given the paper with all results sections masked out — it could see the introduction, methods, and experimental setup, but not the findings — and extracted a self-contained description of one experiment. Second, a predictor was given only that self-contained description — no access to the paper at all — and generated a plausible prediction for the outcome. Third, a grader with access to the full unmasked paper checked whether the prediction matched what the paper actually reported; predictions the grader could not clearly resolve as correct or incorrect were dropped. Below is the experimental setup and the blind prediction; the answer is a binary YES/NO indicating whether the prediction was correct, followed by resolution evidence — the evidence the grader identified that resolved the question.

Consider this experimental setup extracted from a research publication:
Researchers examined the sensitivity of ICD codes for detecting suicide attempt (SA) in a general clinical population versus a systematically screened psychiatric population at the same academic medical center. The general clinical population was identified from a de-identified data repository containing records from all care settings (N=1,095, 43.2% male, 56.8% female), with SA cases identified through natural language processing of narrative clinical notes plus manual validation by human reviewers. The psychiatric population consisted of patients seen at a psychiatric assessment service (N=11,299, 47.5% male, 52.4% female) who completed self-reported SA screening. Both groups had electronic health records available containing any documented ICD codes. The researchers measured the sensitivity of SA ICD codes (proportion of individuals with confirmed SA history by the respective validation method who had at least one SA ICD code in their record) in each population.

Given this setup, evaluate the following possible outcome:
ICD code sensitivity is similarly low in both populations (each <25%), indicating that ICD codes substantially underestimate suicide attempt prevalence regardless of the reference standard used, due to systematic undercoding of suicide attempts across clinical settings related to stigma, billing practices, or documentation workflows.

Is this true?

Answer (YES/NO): NO